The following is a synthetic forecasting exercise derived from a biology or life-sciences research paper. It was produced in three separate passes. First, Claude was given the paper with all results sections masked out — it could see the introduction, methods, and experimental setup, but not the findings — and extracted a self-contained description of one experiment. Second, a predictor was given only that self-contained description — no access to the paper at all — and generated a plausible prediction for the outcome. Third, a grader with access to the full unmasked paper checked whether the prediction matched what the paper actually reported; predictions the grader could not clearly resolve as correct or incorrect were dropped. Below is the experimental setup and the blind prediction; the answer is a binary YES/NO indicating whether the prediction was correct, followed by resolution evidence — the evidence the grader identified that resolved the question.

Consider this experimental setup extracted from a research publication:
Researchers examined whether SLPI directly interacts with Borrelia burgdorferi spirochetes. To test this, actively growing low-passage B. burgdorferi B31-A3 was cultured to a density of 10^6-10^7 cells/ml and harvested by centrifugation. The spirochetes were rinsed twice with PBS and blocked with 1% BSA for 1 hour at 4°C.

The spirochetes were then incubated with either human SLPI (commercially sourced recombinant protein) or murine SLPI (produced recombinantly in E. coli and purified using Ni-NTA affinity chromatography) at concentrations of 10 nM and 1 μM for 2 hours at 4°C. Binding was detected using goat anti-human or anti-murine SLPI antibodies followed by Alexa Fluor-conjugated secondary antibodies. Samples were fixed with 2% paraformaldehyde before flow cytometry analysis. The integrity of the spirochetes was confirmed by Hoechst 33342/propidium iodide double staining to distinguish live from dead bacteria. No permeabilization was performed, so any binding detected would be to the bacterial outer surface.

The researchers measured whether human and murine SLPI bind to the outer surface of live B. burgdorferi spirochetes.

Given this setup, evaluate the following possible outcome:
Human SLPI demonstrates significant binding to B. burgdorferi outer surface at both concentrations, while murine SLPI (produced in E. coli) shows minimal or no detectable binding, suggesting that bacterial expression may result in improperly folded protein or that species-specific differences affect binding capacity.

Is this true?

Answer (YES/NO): NO